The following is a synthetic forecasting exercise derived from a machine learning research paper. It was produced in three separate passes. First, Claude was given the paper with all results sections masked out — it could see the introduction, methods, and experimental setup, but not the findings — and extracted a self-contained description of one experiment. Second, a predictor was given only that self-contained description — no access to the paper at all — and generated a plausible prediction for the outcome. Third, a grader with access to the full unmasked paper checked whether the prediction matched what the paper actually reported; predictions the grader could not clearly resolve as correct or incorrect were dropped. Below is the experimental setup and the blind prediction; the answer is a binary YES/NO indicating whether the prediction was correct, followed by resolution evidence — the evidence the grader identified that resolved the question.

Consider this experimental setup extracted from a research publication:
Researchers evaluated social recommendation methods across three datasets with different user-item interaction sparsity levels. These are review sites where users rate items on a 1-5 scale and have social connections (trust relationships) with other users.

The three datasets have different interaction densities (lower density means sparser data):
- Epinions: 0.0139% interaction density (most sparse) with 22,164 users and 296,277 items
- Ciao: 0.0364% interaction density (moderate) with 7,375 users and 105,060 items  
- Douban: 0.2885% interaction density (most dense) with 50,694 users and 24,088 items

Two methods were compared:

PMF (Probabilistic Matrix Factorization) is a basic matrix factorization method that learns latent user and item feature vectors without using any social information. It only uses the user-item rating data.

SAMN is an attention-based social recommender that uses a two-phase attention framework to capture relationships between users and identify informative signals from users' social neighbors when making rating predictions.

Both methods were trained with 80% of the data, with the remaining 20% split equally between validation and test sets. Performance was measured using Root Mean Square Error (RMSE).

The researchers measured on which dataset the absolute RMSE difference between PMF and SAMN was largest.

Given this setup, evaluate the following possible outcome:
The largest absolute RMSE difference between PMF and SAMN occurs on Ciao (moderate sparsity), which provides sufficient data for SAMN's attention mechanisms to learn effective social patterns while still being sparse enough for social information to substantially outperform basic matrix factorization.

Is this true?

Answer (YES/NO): NO